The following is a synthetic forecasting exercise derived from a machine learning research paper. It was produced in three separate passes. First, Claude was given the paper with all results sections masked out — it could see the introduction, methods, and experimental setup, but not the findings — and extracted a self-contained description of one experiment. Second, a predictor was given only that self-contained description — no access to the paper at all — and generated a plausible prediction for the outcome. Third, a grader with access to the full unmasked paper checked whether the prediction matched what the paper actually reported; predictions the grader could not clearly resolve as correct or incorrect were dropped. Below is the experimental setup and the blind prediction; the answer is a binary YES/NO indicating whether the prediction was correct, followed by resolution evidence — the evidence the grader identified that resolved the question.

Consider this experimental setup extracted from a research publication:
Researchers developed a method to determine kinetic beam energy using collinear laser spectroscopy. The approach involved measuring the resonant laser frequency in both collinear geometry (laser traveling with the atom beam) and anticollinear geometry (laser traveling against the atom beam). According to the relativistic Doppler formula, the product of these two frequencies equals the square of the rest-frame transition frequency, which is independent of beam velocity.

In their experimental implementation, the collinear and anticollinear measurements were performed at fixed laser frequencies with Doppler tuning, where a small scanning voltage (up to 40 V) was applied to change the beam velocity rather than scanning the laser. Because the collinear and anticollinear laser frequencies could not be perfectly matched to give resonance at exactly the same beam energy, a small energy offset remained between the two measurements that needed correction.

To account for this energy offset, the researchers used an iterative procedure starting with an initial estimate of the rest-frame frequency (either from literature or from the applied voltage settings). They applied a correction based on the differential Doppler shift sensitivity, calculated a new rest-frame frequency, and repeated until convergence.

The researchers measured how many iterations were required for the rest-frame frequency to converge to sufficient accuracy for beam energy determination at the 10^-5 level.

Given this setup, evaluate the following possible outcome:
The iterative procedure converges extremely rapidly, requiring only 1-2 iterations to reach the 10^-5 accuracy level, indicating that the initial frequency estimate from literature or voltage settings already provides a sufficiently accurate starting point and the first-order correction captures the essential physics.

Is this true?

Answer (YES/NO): YES